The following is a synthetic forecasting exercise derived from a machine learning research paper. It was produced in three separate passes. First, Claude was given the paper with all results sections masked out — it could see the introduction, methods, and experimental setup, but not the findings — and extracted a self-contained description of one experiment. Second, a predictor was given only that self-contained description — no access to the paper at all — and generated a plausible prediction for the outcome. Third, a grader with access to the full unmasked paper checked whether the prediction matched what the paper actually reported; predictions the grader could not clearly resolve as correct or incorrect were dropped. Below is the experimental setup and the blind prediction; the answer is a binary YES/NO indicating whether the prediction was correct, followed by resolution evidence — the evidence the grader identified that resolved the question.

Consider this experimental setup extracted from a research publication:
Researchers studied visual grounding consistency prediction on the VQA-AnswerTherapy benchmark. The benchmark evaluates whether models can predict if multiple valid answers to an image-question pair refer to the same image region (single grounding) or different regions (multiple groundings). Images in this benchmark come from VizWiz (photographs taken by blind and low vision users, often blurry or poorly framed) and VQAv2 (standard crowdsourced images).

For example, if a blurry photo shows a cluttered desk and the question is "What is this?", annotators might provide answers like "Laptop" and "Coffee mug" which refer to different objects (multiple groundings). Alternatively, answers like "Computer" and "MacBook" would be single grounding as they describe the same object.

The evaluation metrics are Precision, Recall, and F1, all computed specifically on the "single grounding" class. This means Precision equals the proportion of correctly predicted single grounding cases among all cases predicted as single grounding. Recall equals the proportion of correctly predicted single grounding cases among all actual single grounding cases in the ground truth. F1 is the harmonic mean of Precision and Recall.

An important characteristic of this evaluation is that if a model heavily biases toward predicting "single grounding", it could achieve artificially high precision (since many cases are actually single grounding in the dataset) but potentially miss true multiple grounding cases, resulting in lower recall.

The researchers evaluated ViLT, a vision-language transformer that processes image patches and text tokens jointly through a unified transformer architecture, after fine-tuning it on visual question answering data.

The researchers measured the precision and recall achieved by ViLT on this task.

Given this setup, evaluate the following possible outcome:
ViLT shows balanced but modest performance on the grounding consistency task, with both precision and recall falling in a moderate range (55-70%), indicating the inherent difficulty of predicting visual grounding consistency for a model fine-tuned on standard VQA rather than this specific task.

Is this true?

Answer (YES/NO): NO